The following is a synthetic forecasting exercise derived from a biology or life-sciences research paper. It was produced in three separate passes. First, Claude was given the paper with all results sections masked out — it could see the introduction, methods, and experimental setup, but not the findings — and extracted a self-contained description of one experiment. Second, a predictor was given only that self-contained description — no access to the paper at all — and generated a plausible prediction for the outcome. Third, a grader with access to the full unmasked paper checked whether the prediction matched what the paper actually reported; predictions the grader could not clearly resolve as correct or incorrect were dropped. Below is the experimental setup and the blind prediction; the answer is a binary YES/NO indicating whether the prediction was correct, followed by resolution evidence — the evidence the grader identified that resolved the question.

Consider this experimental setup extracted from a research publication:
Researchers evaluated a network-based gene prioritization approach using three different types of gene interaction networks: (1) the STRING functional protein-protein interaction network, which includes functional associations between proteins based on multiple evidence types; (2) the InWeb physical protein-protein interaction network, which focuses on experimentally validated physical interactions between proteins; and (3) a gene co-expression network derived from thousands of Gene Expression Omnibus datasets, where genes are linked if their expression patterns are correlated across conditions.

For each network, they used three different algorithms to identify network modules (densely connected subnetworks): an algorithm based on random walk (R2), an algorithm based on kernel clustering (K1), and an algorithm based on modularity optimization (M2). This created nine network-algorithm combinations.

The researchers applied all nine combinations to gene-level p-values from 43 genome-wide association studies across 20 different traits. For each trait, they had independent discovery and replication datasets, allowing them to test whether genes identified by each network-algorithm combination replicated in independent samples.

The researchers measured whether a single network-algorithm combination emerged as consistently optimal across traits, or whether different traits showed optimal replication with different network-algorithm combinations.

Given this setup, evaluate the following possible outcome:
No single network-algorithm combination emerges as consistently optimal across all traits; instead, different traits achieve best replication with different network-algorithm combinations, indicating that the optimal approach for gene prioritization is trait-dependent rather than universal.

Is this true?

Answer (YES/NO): YES